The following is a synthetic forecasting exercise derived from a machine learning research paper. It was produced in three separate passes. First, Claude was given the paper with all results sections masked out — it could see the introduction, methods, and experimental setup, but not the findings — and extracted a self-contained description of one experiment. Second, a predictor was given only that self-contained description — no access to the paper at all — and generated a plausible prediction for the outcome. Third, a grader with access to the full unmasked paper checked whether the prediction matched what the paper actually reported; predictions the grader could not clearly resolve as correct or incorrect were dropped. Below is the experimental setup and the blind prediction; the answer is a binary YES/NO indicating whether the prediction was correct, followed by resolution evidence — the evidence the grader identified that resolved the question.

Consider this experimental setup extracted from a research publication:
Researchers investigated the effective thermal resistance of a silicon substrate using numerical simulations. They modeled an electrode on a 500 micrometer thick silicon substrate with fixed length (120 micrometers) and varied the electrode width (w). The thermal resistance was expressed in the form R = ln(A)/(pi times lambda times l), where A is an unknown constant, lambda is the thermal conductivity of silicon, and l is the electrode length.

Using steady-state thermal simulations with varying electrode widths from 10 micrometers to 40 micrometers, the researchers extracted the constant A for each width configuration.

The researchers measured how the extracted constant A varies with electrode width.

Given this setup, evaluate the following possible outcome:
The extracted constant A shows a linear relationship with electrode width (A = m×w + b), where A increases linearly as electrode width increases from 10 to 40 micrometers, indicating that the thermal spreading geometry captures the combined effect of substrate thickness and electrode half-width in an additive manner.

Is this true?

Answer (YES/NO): NO